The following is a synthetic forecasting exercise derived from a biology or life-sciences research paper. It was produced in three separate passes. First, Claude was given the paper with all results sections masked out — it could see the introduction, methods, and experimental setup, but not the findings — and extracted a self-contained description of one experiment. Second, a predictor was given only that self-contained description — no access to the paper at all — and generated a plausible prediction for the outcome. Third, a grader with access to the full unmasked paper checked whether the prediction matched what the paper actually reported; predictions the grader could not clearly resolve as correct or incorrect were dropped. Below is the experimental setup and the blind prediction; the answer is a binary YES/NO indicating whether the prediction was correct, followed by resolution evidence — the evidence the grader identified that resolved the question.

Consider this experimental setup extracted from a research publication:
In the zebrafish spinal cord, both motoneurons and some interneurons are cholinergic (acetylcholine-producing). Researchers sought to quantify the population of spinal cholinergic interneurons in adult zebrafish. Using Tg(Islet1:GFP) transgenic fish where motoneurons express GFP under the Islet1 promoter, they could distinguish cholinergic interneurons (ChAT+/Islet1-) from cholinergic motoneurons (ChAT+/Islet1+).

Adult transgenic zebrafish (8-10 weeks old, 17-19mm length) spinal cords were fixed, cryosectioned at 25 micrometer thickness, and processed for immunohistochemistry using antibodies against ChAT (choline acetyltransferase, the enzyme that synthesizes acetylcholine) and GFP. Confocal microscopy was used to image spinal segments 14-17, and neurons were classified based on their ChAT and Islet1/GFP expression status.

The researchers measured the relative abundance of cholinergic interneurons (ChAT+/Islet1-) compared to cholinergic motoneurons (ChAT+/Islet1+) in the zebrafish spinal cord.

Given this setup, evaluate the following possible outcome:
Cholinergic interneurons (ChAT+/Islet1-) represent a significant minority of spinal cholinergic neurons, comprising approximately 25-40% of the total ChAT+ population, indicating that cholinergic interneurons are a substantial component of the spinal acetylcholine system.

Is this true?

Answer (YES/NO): YES